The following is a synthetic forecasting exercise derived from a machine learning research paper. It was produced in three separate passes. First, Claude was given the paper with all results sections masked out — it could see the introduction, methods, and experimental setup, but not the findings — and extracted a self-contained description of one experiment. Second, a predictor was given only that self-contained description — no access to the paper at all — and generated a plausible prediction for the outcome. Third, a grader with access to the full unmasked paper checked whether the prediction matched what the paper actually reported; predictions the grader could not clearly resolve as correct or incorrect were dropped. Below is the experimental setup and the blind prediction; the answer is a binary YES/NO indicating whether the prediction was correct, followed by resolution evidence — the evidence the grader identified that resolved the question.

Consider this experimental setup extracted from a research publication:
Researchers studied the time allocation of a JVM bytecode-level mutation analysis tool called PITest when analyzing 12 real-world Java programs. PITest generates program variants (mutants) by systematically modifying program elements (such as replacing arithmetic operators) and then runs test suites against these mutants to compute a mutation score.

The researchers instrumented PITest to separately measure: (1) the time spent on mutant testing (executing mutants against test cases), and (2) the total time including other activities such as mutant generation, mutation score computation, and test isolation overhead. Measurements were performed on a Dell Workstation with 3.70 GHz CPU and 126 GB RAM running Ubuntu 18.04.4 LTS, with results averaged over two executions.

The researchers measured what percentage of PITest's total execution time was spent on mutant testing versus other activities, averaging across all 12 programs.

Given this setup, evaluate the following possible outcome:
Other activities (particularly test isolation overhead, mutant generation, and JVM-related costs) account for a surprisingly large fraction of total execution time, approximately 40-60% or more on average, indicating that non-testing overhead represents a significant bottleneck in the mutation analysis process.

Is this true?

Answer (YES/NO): NO